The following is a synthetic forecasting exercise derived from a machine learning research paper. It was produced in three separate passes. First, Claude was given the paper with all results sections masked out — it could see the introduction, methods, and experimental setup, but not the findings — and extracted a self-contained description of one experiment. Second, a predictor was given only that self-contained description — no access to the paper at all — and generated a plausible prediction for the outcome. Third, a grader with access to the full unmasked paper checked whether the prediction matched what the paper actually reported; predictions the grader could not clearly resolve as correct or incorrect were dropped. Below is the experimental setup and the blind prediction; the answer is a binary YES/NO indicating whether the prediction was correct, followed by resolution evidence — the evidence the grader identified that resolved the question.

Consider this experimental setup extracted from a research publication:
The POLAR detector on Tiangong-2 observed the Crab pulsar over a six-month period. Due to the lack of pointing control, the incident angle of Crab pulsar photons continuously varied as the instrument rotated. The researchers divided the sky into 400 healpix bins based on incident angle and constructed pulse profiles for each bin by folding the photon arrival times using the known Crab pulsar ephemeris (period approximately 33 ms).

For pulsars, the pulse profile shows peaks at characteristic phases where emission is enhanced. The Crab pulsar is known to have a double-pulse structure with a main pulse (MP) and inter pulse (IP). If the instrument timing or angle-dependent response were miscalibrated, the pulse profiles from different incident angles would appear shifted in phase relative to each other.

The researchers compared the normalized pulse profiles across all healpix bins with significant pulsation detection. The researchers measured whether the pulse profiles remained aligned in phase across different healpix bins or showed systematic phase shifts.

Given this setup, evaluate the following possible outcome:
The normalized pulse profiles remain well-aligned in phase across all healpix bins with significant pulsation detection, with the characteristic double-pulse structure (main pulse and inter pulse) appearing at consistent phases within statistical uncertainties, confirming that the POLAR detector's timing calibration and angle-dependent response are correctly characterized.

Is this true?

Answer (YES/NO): YES